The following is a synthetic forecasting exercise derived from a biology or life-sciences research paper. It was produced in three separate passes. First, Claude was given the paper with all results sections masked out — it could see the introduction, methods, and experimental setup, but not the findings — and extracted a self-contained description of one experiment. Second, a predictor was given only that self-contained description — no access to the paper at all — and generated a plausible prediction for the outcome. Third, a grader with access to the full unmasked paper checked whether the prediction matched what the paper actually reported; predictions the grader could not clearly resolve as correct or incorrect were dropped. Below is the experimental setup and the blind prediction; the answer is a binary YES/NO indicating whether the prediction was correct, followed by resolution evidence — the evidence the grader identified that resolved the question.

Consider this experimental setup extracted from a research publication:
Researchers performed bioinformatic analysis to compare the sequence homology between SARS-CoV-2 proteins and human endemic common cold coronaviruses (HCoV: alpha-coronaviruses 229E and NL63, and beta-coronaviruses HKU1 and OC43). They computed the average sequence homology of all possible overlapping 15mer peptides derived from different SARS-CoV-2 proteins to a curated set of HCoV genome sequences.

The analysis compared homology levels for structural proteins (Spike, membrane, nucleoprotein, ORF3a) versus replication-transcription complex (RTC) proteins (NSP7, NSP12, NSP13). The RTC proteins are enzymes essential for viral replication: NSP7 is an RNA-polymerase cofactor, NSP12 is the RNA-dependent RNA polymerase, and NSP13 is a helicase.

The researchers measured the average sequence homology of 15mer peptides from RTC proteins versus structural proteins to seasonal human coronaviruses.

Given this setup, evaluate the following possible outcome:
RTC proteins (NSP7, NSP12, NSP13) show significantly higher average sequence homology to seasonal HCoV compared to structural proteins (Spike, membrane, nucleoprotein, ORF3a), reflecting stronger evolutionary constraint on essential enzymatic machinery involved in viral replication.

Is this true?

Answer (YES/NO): YES